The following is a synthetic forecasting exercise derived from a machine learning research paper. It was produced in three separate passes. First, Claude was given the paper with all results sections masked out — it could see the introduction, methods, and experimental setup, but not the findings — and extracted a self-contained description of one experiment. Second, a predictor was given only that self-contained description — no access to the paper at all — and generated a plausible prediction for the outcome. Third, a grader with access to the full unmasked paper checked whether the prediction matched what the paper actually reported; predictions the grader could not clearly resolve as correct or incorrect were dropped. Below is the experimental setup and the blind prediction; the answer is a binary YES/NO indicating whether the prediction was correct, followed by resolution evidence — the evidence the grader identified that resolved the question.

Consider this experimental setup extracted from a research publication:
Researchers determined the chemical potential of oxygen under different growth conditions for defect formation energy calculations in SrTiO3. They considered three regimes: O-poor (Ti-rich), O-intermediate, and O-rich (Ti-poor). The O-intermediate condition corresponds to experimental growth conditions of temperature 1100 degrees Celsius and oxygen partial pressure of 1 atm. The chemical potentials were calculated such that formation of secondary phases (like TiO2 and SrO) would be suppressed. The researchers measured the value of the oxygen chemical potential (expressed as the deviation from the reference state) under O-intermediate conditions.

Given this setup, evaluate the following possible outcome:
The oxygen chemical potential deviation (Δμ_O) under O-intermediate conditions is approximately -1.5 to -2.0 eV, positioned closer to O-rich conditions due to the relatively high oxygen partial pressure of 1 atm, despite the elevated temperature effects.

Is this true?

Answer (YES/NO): YES